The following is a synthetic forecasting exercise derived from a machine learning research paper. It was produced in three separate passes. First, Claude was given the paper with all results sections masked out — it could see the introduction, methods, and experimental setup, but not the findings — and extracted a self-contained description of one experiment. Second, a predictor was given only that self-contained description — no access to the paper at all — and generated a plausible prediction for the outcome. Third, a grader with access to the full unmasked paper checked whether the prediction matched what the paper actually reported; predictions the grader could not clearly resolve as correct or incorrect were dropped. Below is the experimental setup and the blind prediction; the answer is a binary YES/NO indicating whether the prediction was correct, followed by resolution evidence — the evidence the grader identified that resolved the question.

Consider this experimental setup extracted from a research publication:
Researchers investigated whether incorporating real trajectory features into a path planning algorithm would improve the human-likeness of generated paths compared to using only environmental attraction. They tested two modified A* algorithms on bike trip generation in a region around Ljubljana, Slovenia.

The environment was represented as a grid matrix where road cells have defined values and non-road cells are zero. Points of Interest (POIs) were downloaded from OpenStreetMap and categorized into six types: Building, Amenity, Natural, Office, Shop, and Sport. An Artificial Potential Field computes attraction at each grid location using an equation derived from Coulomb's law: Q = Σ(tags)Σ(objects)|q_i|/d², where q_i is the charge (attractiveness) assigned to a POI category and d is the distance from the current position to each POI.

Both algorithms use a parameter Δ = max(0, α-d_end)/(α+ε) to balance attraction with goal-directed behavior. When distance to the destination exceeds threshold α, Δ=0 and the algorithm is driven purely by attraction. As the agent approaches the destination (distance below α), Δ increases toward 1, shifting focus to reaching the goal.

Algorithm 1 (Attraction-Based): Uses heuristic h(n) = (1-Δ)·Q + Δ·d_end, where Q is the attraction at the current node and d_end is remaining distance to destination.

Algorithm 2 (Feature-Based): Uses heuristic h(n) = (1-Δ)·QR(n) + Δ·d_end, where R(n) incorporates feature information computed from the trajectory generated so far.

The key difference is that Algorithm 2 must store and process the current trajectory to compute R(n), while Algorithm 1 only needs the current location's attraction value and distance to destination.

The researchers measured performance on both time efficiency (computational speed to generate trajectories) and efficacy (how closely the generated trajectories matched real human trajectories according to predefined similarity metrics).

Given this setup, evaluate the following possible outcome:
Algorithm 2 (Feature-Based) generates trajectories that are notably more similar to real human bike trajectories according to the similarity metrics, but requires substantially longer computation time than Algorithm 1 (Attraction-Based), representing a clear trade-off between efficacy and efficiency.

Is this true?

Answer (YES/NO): NO